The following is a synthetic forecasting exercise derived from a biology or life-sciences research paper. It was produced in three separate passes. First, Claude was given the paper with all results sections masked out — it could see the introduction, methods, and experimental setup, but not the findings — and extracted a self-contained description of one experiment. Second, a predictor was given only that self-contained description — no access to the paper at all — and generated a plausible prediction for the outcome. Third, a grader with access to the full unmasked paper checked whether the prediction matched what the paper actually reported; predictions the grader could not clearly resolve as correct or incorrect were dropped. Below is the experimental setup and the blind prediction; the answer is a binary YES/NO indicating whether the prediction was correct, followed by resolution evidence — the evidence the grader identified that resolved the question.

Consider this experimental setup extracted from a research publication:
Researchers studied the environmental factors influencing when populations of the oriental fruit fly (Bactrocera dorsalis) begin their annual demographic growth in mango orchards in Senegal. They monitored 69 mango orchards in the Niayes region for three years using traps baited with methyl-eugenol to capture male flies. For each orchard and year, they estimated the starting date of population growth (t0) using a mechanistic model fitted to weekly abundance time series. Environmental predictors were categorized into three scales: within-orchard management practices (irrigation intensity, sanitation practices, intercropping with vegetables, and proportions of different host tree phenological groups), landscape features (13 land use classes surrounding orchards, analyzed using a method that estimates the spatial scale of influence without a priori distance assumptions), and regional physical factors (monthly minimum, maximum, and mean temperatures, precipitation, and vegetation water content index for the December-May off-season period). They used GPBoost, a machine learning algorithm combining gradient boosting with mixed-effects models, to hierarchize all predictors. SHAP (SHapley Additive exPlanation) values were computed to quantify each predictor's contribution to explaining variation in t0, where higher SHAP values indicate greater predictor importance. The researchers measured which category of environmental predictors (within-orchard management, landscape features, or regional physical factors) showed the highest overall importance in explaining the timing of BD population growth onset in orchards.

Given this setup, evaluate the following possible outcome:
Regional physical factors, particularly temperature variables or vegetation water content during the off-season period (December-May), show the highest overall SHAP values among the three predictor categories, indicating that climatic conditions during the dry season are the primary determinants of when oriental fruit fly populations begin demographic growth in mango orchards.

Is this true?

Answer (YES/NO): YES